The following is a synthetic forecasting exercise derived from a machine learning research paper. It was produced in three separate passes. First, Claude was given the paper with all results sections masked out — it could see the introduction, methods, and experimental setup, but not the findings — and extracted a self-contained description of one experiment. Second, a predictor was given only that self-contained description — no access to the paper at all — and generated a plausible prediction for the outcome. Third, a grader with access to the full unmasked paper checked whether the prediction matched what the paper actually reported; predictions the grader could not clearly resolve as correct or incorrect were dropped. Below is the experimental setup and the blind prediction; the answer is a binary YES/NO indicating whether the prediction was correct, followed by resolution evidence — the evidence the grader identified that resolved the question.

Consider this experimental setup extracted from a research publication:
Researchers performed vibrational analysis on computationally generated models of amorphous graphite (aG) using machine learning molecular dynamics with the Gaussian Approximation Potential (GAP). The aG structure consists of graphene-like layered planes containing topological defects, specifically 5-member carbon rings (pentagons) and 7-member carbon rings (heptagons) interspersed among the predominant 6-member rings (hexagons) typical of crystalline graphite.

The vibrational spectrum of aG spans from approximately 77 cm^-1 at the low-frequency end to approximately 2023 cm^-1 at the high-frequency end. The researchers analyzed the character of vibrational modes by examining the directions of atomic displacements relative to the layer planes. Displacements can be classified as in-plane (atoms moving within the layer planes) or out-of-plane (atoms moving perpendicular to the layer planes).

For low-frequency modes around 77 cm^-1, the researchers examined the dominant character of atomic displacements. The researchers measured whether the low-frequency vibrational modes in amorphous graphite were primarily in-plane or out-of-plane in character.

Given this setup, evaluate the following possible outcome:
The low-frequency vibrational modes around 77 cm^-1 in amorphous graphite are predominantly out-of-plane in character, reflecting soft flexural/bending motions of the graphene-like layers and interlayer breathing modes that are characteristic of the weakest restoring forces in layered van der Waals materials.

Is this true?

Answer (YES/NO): YES